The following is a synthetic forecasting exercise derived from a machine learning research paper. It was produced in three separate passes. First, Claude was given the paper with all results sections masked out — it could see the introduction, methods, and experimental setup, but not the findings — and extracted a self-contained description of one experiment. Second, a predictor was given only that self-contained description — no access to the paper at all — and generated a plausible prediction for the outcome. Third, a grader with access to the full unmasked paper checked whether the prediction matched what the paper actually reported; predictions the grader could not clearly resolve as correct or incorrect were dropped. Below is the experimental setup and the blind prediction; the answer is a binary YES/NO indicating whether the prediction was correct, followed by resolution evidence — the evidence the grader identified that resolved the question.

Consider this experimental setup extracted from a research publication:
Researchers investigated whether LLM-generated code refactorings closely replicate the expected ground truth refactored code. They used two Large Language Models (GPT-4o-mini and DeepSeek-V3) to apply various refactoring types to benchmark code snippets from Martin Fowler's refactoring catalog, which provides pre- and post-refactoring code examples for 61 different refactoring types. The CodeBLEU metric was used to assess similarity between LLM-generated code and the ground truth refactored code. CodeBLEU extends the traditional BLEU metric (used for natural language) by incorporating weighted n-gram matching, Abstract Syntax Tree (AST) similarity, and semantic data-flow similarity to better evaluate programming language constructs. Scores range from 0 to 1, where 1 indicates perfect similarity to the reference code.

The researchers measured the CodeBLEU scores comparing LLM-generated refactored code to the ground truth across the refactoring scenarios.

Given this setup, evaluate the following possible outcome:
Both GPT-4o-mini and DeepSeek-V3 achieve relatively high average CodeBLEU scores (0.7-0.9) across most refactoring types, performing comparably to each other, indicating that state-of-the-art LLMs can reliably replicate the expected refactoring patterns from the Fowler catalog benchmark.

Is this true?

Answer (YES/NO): NO